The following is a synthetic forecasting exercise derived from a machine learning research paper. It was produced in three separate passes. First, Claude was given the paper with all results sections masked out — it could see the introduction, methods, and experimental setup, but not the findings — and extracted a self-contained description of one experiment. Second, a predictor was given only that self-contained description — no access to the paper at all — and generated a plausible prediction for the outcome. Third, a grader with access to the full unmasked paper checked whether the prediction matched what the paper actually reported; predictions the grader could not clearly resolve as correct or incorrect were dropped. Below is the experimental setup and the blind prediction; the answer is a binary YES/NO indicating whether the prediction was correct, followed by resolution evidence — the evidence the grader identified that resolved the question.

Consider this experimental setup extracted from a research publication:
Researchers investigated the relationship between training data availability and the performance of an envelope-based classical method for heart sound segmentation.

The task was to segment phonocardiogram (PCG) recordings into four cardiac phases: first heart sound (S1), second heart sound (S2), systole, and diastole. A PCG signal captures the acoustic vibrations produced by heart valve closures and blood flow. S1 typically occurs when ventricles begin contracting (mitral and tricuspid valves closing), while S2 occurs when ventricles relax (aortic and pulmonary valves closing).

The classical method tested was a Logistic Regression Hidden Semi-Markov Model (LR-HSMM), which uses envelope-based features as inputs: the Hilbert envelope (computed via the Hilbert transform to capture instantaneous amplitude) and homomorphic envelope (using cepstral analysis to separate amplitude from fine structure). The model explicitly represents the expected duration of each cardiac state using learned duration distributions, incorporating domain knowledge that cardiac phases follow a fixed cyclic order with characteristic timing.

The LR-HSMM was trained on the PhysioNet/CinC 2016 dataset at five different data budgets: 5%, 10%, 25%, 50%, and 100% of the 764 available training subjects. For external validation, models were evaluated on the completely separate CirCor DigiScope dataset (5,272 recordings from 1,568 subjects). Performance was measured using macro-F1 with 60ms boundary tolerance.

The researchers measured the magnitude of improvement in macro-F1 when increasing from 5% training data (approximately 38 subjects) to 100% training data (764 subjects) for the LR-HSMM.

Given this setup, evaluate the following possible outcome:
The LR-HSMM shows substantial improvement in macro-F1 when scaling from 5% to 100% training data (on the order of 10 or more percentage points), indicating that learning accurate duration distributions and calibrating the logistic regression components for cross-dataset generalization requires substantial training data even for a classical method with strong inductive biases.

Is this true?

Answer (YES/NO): YES